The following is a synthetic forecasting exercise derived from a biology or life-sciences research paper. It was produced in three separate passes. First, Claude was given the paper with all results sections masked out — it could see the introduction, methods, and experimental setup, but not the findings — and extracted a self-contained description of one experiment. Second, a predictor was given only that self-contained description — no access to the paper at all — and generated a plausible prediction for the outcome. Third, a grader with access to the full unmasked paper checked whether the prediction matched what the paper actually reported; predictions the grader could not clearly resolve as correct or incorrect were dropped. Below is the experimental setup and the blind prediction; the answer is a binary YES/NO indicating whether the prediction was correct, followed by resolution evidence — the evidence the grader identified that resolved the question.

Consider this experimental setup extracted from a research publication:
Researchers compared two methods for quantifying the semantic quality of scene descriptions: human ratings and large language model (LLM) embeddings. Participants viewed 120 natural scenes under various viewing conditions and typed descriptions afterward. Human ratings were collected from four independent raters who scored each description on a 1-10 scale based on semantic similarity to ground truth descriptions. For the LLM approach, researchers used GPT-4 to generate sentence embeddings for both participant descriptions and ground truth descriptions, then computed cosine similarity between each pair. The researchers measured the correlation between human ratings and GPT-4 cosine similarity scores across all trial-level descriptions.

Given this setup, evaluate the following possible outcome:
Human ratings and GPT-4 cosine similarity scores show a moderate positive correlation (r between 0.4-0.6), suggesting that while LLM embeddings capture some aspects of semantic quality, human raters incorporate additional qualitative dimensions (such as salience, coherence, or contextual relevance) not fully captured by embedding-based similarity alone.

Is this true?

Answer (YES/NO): NO